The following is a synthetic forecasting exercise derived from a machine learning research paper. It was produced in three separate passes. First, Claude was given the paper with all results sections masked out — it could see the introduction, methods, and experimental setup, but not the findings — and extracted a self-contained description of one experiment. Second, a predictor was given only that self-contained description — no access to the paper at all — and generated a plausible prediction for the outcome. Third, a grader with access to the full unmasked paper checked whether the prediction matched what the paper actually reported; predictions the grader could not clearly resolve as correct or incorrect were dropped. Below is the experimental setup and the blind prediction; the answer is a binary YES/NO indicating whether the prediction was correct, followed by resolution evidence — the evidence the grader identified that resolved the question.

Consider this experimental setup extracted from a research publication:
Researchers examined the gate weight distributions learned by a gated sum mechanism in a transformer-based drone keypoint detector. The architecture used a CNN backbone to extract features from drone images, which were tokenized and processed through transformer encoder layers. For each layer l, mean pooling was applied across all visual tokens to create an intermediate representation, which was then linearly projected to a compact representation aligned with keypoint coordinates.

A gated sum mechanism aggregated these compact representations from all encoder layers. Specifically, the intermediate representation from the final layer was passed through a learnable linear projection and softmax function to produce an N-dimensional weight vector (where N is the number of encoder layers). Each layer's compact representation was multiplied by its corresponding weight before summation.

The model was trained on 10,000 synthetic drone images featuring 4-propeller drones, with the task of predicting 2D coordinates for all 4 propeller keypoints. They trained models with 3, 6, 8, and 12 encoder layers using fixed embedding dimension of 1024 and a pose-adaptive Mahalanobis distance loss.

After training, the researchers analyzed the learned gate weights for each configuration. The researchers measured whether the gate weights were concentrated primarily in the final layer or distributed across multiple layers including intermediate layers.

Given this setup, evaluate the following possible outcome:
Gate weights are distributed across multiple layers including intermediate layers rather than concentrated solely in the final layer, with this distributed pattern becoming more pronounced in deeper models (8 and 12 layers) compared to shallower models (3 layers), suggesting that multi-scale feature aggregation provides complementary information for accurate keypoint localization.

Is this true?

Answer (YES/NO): YES